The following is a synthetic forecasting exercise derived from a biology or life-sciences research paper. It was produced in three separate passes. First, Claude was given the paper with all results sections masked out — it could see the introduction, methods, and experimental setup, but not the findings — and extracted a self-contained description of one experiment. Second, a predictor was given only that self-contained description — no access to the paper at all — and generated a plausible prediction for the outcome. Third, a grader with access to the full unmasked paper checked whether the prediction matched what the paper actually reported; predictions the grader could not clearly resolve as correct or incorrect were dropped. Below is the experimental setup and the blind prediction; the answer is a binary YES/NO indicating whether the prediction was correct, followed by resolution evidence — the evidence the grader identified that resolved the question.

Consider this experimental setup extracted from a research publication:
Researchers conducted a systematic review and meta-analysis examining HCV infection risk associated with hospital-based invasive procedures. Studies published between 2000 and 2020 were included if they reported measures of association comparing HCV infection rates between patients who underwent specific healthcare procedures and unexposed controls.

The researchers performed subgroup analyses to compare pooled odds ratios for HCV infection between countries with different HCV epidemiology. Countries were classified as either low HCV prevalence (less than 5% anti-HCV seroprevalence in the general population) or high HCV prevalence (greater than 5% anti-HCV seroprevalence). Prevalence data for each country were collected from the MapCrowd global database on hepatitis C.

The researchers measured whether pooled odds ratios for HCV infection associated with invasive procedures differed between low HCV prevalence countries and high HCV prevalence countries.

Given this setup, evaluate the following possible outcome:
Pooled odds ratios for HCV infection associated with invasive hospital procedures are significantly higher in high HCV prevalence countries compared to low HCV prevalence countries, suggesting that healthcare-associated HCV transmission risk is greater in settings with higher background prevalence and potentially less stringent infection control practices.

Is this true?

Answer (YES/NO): NO